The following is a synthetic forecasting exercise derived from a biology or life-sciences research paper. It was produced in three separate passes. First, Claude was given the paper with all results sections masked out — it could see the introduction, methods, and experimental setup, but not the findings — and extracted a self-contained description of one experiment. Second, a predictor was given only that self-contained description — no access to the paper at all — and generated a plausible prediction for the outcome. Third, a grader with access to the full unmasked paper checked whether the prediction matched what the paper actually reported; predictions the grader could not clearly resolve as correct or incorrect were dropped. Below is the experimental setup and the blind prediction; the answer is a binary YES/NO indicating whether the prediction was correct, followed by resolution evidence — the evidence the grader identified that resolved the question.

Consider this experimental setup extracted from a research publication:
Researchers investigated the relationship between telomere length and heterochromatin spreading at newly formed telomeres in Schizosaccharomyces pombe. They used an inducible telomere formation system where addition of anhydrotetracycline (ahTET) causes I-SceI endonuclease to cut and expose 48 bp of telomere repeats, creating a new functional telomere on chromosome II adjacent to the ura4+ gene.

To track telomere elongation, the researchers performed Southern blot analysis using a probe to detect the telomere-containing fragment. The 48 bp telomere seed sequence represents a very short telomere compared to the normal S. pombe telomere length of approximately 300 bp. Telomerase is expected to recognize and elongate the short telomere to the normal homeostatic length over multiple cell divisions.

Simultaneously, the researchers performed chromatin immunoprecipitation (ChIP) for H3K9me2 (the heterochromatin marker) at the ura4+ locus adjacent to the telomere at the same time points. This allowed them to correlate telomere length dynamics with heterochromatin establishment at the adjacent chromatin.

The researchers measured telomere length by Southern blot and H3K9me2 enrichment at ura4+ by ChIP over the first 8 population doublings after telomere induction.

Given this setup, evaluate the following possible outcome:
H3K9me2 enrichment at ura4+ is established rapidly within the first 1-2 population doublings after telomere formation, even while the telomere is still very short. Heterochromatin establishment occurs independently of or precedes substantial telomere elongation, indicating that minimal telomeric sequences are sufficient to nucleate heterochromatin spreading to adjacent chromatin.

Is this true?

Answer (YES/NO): NO